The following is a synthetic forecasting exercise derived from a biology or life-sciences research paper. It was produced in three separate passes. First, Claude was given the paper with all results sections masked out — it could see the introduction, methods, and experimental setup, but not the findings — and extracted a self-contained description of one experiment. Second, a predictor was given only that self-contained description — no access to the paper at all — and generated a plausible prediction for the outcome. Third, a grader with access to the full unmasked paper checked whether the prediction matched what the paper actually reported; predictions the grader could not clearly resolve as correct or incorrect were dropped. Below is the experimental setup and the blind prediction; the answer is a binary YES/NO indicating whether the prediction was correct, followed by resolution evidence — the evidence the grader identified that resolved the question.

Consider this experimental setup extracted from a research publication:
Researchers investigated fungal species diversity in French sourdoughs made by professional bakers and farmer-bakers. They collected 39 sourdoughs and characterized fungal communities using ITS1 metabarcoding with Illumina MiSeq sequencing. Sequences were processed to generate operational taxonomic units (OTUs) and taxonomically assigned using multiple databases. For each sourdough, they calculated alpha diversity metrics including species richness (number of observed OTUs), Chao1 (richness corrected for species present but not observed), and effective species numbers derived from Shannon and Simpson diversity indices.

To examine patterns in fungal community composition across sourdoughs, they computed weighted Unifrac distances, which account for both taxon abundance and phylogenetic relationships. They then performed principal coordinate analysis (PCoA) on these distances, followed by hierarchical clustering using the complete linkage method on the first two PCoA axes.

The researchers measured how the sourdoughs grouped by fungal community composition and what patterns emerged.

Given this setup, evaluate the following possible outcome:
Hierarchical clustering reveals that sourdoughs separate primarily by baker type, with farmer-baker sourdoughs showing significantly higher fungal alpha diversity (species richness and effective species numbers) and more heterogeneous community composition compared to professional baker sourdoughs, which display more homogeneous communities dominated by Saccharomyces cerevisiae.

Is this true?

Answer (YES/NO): NO